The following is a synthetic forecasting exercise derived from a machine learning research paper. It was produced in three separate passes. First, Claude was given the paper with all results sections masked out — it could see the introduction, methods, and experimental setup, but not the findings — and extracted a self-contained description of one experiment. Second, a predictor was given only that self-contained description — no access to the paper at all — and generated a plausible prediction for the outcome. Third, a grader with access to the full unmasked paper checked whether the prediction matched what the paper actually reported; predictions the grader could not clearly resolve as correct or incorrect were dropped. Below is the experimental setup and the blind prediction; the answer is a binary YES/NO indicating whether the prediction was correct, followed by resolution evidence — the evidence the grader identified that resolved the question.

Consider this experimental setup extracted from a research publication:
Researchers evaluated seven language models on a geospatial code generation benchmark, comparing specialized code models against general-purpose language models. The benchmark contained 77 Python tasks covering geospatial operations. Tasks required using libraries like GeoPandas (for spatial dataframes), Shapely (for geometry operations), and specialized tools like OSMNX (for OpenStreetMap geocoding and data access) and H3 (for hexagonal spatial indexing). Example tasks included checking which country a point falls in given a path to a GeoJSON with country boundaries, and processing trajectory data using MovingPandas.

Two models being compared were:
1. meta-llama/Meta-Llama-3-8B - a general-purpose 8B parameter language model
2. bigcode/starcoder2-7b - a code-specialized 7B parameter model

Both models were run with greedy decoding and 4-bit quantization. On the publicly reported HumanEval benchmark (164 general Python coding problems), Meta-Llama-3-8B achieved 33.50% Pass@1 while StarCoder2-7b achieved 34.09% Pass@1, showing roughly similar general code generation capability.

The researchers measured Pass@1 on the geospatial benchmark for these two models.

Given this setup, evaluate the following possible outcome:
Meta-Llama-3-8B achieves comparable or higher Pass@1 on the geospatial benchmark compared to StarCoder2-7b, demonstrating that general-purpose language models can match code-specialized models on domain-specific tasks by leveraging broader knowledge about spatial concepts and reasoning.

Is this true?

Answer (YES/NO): NO